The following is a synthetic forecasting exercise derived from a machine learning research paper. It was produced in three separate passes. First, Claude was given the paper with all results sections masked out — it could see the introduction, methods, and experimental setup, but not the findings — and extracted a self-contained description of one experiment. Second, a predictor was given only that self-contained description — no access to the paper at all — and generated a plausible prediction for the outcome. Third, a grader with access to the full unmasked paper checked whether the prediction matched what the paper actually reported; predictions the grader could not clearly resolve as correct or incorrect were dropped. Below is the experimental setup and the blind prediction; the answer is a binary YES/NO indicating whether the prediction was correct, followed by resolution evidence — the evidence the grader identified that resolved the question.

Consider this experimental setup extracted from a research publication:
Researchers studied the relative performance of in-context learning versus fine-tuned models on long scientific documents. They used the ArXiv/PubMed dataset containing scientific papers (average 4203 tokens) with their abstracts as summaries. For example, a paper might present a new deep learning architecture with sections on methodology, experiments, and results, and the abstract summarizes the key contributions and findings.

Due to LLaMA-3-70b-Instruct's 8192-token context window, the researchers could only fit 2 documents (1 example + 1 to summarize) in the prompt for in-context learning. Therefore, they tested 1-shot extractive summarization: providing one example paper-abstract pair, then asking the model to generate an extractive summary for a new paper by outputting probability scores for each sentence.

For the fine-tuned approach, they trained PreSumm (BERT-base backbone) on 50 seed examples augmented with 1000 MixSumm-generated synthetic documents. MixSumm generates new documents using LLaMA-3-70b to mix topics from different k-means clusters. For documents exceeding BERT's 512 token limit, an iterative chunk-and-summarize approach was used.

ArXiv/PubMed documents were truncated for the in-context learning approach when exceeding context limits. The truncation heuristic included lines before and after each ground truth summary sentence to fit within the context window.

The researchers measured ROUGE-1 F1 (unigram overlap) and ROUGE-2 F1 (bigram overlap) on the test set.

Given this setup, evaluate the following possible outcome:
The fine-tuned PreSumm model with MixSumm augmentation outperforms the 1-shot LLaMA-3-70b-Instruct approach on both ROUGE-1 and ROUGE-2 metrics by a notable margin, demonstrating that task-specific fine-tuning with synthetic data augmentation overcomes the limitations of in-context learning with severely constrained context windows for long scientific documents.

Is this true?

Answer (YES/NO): NO